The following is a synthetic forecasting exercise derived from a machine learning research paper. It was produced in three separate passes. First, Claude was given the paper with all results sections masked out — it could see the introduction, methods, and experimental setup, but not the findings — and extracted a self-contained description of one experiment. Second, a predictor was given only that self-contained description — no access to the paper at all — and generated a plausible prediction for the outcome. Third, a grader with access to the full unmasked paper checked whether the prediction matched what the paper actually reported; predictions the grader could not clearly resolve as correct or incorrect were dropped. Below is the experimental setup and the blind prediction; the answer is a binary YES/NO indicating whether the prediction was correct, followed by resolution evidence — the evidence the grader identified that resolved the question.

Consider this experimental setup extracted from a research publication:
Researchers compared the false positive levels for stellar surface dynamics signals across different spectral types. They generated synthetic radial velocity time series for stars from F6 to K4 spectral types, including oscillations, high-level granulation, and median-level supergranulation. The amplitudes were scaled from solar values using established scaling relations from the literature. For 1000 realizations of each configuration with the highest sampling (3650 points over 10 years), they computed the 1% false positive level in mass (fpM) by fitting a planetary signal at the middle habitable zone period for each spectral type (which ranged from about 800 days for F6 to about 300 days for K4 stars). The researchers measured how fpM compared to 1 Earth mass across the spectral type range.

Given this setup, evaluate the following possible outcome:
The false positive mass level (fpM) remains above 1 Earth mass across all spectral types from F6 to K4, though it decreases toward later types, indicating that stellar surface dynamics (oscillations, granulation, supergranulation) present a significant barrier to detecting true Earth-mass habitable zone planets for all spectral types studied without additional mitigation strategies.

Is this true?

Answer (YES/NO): NO